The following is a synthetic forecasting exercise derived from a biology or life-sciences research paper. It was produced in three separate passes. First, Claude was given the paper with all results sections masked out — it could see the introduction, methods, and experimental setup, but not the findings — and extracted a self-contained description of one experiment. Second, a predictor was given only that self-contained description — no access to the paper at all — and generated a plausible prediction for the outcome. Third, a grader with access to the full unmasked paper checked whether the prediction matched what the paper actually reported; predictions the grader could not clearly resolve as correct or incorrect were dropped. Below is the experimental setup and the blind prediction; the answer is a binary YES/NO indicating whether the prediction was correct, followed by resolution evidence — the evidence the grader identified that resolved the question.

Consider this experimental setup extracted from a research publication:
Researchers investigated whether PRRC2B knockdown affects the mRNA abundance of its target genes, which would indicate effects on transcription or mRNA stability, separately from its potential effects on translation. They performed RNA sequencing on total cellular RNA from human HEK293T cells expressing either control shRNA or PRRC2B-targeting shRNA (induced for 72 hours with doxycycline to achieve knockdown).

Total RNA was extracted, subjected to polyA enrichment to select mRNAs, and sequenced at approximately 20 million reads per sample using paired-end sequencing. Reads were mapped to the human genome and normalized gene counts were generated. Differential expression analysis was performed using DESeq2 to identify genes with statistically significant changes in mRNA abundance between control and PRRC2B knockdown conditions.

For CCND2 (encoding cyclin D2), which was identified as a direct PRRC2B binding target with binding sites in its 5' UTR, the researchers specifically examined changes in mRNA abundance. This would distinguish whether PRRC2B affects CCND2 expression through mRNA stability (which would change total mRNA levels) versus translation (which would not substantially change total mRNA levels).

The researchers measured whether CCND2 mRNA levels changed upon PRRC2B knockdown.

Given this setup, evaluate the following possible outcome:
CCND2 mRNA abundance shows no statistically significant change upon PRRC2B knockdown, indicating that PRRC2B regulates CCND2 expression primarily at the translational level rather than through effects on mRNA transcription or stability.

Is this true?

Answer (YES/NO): YES